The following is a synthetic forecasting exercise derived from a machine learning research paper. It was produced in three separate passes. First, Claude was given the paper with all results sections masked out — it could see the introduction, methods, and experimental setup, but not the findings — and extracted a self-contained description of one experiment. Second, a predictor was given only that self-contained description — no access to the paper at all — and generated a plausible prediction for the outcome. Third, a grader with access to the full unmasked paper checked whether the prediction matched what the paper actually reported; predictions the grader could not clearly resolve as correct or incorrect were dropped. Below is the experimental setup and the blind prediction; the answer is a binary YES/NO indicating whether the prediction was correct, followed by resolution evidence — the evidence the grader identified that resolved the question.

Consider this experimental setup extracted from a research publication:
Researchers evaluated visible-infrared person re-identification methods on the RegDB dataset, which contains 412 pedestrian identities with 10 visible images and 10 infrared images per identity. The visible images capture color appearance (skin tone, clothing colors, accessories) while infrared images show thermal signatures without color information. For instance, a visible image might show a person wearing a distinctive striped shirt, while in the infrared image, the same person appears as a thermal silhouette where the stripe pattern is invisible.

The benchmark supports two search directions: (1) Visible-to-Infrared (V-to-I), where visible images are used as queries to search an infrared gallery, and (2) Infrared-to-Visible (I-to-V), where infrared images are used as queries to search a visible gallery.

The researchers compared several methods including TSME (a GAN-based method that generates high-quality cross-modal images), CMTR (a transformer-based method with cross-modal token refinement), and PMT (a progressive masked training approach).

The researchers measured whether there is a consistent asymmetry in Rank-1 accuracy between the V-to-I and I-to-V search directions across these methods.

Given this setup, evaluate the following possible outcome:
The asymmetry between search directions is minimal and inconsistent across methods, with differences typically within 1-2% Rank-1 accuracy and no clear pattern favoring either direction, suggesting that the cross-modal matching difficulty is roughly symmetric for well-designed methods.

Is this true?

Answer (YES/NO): NO